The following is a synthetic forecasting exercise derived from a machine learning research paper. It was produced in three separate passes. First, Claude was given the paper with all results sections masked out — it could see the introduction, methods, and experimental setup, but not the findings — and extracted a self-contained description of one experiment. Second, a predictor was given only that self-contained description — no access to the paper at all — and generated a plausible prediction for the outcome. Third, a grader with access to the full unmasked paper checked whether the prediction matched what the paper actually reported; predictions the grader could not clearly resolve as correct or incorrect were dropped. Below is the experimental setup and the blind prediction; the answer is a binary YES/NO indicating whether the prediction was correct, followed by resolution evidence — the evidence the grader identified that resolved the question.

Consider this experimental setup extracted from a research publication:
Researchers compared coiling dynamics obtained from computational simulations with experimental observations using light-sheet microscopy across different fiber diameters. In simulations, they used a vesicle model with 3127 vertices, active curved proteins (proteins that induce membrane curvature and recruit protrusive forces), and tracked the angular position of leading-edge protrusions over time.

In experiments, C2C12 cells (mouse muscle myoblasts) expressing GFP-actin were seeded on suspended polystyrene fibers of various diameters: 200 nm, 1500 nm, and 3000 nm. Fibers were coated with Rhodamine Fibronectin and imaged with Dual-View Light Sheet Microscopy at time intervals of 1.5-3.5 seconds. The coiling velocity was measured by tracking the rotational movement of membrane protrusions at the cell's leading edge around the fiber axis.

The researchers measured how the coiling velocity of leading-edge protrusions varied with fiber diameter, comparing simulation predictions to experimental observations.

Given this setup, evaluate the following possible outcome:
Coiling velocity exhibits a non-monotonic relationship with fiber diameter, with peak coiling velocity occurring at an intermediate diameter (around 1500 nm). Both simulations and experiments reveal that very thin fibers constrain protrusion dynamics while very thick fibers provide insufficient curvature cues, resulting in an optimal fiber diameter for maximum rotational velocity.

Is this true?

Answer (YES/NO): NO